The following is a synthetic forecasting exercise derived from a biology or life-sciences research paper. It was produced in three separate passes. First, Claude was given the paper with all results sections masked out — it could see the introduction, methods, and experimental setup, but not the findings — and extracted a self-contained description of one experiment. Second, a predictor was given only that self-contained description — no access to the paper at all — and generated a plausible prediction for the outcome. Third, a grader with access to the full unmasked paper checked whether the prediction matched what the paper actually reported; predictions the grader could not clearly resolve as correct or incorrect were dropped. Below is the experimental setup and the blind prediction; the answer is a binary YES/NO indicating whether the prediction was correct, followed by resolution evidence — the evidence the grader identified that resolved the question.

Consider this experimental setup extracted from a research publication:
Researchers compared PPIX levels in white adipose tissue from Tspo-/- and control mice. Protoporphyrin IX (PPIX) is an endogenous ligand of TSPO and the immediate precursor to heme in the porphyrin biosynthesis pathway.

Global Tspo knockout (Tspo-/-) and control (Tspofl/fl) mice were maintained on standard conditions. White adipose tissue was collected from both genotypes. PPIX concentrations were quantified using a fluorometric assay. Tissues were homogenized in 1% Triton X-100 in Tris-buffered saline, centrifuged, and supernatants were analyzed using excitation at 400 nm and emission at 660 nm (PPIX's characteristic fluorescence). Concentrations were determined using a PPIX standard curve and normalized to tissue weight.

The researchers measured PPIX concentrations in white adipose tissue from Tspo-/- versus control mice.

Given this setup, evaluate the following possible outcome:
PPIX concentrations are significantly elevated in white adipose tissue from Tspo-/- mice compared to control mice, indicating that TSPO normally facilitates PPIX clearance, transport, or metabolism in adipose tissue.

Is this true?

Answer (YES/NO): NO